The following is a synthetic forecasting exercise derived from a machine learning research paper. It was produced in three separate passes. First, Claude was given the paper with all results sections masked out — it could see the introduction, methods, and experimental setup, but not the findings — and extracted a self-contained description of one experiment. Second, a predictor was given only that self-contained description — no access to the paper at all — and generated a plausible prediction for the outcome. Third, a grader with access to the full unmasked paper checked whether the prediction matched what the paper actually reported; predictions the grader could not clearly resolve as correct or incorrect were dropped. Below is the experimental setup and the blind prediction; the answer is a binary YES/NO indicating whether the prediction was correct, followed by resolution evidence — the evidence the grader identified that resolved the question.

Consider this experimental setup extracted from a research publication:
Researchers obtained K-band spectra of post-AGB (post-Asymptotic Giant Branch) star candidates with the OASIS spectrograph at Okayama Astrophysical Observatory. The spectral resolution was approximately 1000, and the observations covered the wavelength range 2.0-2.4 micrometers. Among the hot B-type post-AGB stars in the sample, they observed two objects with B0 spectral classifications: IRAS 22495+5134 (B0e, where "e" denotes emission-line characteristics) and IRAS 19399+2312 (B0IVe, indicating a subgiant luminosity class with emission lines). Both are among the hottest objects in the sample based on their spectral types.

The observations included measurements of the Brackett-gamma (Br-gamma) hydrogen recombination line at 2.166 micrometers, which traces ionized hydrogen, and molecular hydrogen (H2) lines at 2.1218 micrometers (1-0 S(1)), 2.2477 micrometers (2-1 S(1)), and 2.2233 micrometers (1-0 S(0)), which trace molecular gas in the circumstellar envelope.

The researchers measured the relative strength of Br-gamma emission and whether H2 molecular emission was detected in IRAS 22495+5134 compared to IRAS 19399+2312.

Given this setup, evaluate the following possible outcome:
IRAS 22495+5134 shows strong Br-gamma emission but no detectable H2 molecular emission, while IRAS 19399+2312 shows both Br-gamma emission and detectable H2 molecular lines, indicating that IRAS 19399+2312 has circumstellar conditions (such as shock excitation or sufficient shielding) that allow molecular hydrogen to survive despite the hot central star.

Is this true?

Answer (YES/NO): NO